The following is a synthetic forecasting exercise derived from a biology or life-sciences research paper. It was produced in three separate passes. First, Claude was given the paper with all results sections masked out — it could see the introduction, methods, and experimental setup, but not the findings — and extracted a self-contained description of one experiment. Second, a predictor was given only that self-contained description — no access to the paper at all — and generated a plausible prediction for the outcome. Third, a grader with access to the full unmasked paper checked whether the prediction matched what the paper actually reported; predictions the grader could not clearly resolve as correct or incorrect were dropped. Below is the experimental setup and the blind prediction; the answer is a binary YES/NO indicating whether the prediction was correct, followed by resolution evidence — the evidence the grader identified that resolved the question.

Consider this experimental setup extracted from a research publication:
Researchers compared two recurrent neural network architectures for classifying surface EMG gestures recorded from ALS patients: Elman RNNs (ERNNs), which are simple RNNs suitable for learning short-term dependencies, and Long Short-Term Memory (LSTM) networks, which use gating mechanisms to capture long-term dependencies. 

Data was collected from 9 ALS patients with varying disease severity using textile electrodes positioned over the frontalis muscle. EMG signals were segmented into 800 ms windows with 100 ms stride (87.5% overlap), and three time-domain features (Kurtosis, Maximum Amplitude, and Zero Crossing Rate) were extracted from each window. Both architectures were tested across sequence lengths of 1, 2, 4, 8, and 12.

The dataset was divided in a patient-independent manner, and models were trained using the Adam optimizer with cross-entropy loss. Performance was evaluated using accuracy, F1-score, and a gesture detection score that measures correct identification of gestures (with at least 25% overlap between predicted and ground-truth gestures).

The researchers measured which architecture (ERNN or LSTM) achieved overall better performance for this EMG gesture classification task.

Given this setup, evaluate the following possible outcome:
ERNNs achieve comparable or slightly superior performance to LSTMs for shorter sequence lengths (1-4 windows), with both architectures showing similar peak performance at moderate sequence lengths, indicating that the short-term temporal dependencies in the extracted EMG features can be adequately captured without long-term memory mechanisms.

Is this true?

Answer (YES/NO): NO